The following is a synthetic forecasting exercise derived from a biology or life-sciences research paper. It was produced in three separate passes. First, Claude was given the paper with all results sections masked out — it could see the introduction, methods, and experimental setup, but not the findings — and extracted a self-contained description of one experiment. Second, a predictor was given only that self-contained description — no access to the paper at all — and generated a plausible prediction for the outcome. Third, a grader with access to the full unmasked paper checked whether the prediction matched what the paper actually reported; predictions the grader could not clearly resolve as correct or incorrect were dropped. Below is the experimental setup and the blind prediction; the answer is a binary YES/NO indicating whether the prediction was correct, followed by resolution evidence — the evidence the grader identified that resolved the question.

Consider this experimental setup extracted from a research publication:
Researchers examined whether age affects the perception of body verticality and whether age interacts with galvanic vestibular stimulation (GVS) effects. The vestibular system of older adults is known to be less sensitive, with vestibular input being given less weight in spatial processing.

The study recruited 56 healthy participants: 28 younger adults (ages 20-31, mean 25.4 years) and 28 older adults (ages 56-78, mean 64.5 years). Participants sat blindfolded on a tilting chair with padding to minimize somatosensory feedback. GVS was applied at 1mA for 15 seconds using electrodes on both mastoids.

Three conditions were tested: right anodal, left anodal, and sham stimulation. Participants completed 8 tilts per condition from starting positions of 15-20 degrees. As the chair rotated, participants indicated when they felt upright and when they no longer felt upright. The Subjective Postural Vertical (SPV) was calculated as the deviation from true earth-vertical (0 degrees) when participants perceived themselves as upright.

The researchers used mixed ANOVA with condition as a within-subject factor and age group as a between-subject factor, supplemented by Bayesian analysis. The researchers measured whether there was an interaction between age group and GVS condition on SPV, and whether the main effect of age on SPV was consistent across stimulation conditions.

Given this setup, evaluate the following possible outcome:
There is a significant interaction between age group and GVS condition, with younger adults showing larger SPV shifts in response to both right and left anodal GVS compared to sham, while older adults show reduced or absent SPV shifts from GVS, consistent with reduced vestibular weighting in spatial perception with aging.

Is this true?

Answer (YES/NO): NO